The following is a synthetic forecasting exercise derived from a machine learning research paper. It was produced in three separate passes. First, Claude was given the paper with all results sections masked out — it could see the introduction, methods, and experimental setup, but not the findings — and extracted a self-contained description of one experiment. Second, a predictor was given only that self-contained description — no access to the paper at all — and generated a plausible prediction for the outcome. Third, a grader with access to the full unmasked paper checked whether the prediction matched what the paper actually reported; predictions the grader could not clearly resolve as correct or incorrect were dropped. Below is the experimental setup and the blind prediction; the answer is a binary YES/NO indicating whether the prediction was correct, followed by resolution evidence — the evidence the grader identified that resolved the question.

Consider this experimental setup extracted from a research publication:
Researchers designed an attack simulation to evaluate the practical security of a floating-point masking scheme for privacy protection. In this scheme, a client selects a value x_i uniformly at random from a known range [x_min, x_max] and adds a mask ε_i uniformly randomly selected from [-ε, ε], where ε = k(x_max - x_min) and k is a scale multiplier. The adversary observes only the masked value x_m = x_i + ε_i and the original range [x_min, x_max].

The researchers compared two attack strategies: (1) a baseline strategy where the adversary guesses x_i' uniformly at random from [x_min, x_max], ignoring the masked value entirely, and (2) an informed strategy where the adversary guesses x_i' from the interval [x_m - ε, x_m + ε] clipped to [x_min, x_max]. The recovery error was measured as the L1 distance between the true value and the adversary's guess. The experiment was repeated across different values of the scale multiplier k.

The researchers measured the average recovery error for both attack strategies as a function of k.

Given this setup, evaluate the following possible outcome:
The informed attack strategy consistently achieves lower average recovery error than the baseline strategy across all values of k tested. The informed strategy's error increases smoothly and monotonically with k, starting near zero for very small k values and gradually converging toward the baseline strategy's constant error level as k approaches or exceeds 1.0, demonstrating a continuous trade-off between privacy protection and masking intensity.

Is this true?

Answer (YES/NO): NO